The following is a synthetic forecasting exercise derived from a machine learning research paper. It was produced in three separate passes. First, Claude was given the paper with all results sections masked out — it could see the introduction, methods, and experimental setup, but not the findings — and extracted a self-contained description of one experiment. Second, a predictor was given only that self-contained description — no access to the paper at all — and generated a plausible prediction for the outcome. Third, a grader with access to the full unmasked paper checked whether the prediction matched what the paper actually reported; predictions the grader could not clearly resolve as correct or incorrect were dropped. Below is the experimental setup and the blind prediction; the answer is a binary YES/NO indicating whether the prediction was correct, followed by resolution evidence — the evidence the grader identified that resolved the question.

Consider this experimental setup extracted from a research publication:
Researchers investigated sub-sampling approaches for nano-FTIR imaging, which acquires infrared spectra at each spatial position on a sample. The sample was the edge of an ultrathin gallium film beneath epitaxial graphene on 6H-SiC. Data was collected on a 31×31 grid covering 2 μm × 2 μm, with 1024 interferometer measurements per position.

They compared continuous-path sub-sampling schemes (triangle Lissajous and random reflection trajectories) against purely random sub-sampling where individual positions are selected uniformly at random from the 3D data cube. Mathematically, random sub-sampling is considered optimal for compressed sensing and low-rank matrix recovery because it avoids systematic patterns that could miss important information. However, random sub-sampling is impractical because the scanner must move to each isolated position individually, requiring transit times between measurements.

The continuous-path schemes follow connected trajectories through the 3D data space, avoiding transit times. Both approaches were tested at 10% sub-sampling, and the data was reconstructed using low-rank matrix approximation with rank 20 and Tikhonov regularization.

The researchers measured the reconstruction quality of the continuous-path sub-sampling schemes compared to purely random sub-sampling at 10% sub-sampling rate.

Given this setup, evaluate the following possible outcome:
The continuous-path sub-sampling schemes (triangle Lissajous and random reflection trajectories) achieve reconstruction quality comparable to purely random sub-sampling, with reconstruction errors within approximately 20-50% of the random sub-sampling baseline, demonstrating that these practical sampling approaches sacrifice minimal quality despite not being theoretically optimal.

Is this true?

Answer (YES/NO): NO